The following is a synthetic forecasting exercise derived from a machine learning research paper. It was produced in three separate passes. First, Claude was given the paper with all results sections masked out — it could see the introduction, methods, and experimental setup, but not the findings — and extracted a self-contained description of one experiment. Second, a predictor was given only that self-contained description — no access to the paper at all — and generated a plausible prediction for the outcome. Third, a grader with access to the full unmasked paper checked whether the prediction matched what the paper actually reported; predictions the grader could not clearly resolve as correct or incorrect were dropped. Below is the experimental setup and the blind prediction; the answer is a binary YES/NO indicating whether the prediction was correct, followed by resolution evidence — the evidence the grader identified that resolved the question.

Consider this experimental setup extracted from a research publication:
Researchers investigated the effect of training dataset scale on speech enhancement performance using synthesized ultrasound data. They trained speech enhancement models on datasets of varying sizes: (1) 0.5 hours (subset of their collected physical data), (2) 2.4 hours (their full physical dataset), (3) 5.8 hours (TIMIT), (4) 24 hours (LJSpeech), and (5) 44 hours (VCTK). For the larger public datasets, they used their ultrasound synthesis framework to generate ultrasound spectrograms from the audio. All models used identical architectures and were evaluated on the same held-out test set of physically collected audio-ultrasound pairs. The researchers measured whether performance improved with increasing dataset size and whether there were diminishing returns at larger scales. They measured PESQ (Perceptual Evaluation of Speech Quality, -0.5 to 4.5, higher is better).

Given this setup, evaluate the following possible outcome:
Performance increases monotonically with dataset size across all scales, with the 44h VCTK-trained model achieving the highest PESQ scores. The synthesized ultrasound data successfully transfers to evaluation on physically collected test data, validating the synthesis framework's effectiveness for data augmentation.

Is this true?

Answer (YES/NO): YES